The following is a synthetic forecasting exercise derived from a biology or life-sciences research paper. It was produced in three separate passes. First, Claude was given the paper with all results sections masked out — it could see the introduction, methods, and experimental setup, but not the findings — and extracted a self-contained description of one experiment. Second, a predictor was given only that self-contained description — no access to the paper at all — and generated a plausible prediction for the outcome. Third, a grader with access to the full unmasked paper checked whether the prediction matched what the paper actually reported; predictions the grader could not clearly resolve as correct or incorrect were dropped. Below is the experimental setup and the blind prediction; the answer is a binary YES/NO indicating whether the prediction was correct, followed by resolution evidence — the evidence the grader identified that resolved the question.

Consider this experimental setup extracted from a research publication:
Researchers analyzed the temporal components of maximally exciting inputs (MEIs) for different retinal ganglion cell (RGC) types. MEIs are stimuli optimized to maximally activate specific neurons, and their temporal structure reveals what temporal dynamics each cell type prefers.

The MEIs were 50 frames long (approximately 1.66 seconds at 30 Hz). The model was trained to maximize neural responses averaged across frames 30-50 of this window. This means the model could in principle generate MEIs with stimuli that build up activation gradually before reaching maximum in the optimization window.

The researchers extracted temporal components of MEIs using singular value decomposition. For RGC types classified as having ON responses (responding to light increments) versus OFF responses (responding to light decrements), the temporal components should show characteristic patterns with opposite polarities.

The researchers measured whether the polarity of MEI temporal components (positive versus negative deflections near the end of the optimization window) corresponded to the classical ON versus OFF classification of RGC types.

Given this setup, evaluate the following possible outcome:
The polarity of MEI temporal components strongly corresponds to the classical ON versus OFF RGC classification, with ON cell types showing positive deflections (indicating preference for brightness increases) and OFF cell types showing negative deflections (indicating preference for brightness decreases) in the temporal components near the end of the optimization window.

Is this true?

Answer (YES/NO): YES